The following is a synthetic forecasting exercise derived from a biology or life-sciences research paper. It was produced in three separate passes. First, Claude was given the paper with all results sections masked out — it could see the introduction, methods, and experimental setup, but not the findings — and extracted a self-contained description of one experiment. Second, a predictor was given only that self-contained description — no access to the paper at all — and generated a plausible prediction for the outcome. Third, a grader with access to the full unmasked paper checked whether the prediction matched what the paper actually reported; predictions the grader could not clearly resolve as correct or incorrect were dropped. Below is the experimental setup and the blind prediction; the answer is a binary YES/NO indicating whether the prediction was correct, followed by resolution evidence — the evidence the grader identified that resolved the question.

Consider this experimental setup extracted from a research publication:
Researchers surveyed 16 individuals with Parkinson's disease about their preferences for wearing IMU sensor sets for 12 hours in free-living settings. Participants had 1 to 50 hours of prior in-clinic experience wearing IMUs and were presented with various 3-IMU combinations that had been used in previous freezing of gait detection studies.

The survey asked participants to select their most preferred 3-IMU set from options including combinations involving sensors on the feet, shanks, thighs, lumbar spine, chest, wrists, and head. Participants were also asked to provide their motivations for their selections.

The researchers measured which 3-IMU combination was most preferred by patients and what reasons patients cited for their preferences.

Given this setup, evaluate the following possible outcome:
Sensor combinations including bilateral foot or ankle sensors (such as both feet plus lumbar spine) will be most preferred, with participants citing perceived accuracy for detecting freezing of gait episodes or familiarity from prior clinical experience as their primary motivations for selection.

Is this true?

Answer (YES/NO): NO